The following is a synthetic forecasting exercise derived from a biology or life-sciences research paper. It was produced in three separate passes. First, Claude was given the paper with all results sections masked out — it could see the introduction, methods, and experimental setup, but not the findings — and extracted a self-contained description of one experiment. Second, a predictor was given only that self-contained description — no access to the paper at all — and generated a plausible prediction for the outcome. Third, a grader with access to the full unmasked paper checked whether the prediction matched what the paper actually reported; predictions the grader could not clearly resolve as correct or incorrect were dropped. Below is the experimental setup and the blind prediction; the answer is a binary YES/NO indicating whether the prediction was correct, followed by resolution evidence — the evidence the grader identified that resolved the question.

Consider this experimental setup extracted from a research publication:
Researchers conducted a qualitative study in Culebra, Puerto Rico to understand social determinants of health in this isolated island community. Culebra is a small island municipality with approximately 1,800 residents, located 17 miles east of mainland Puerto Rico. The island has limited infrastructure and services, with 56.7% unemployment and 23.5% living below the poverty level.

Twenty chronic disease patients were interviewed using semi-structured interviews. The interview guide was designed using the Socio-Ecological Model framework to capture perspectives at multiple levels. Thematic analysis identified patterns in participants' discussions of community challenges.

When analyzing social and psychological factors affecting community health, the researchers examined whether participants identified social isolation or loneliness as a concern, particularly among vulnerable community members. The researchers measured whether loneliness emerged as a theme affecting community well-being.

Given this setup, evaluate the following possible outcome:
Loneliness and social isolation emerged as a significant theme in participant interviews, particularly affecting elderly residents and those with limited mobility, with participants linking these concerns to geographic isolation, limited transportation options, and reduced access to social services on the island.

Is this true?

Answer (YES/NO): NO